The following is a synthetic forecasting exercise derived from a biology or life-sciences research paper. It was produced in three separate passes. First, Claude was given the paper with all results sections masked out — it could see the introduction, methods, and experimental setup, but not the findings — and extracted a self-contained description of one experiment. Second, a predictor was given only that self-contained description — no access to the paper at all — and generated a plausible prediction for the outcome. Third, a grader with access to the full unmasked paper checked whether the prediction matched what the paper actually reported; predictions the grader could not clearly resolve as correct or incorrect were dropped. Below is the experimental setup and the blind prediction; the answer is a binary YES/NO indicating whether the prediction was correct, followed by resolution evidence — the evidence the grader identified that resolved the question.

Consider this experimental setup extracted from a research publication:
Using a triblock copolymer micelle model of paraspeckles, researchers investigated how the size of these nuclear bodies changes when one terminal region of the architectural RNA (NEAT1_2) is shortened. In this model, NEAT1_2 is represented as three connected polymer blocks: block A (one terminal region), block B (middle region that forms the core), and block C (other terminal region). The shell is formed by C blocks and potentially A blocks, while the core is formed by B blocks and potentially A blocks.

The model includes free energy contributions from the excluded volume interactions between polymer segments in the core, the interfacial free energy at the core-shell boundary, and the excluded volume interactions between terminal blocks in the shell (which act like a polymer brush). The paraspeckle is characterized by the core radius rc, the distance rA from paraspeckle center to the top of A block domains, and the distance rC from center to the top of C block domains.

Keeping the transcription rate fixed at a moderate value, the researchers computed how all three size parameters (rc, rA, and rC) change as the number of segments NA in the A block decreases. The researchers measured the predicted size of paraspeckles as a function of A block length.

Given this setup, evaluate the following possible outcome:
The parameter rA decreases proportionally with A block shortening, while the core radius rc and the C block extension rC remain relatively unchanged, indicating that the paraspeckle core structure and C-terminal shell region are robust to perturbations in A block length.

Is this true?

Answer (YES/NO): NO